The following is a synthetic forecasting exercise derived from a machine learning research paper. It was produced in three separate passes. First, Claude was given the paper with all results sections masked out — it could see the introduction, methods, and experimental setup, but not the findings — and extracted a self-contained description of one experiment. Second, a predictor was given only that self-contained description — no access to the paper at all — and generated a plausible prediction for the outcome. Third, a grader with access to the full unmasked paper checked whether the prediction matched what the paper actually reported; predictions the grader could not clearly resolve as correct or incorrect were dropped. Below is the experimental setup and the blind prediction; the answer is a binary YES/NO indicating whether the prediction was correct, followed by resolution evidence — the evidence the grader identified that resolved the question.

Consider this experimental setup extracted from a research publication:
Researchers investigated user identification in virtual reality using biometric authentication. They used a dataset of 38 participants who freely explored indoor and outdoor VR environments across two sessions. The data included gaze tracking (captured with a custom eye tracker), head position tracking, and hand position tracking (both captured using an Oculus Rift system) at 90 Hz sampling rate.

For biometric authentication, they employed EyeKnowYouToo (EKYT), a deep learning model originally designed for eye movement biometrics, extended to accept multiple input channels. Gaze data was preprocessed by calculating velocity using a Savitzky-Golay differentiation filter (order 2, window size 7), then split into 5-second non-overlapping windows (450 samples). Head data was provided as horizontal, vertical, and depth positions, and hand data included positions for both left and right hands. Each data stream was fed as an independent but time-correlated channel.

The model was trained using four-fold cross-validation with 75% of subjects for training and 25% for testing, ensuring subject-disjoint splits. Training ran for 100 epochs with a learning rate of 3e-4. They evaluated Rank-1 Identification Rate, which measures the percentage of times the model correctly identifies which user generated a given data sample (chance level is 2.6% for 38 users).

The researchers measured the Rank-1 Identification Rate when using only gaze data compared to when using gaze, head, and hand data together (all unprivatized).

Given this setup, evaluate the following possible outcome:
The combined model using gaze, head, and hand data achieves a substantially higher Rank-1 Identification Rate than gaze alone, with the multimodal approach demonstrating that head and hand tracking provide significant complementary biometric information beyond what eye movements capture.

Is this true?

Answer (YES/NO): NO